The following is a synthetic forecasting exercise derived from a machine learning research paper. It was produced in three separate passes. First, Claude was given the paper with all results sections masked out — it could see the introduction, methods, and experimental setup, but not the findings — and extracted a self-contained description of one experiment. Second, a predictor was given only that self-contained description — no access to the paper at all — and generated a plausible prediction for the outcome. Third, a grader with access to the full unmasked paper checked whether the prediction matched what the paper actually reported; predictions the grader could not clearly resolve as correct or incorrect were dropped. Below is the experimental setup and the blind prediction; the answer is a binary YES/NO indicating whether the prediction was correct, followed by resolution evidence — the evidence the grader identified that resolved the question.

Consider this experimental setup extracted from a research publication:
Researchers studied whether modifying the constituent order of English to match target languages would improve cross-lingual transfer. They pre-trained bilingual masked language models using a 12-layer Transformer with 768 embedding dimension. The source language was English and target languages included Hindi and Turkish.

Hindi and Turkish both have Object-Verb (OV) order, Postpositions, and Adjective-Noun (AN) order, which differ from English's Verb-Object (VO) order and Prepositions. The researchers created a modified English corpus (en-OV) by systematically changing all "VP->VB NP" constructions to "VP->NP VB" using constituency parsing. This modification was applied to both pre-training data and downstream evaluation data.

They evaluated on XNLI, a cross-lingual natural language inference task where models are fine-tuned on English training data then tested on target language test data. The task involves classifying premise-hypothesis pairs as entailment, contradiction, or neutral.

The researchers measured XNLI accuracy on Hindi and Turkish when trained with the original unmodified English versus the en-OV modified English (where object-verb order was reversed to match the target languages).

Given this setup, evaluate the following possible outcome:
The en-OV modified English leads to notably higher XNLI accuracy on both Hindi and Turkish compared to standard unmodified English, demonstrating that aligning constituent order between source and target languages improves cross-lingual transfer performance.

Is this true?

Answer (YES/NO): NO